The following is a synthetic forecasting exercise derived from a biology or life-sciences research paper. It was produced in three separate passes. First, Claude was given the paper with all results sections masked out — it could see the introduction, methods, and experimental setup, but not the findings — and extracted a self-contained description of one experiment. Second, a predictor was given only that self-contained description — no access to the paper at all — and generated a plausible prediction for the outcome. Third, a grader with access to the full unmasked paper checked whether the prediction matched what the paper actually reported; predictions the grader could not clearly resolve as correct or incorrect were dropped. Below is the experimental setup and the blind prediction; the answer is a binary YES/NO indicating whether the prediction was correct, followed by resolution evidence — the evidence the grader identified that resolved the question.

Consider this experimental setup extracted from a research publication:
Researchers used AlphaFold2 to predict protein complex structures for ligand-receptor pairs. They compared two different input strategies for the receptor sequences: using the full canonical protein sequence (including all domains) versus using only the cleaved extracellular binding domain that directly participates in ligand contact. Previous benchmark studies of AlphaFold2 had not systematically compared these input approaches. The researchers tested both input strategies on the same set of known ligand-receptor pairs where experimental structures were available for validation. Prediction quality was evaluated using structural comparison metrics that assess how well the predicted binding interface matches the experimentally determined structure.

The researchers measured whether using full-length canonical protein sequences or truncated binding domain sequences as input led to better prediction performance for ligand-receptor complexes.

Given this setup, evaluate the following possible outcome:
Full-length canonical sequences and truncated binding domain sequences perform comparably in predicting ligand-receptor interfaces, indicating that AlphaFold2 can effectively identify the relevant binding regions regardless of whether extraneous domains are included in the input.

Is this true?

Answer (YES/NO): NO